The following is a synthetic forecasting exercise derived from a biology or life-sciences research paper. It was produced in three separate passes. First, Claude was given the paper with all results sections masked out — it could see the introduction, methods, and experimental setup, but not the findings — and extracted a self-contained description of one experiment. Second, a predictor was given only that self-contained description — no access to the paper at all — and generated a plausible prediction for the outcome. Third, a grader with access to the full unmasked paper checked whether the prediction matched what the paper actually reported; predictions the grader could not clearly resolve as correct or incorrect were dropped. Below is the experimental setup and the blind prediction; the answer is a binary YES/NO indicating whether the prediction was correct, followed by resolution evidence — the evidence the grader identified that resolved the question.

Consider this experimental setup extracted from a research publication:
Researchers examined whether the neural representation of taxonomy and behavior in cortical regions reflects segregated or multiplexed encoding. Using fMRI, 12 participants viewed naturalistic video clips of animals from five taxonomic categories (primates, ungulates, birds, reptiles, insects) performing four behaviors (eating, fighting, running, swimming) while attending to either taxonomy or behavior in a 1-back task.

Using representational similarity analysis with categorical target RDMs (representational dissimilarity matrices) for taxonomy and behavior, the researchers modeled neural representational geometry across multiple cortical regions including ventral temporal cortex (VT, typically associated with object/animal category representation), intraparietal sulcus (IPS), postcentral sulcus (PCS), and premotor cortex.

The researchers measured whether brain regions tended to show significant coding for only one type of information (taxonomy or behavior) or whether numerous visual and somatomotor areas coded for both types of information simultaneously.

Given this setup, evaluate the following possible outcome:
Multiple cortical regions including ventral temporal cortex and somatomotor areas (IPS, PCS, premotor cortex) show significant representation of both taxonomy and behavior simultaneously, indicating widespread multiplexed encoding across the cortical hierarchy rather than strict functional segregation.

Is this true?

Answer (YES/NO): YES